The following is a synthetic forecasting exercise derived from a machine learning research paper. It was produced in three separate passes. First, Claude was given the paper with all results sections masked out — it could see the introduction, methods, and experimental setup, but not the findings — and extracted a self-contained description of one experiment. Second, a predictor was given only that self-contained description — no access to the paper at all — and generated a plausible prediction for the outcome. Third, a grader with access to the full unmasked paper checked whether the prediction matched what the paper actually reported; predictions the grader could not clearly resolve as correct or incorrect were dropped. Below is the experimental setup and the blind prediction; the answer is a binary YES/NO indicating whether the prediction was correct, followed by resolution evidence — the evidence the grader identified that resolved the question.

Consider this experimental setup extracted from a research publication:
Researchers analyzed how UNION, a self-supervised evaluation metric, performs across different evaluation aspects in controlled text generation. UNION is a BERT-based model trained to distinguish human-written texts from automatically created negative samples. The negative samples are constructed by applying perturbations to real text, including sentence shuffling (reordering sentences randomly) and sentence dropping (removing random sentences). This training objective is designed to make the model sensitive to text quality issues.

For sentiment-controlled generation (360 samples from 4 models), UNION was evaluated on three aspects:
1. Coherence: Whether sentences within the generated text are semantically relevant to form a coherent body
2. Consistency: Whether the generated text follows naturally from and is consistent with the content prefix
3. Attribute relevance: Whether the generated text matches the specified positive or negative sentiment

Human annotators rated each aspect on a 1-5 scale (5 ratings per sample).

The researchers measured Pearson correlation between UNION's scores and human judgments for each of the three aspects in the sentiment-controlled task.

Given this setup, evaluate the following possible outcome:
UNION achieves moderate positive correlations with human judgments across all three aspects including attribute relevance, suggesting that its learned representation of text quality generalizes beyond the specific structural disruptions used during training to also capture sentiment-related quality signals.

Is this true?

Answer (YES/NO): NO